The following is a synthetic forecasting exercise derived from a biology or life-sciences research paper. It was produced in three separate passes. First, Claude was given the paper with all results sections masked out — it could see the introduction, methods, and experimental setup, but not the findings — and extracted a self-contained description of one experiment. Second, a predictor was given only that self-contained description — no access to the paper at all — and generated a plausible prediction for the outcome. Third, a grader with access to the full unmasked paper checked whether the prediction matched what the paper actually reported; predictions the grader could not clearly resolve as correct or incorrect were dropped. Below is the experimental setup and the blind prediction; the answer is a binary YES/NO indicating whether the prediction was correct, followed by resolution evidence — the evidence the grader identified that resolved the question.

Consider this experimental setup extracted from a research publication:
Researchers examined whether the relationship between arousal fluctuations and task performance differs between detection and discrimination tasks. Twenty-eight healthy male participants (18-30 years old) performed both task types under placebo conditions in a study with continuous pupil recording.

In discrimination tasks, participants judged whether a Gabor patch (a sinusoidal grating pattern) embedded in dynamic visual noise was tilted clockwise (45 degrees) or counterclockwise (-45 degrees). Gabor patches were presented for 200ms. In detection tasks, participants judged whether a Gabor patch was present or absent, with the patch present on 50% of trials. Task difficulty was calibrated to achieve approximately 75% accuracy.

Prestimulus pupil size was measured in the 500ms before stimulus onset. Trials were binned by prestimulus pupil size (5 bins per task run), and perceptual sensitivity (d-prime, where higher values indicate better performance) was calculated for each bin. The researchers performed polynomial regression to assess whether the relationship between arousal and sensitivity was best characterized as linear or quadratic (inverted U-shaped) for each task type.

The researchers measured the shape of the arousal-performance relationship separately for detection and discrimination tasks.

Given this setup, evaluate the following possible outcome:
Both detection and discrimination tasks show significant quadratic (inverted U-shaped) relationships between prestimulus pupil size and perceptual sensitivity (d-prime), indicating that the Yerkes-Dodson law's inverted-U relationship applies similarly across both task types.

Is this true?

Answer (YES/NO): YES